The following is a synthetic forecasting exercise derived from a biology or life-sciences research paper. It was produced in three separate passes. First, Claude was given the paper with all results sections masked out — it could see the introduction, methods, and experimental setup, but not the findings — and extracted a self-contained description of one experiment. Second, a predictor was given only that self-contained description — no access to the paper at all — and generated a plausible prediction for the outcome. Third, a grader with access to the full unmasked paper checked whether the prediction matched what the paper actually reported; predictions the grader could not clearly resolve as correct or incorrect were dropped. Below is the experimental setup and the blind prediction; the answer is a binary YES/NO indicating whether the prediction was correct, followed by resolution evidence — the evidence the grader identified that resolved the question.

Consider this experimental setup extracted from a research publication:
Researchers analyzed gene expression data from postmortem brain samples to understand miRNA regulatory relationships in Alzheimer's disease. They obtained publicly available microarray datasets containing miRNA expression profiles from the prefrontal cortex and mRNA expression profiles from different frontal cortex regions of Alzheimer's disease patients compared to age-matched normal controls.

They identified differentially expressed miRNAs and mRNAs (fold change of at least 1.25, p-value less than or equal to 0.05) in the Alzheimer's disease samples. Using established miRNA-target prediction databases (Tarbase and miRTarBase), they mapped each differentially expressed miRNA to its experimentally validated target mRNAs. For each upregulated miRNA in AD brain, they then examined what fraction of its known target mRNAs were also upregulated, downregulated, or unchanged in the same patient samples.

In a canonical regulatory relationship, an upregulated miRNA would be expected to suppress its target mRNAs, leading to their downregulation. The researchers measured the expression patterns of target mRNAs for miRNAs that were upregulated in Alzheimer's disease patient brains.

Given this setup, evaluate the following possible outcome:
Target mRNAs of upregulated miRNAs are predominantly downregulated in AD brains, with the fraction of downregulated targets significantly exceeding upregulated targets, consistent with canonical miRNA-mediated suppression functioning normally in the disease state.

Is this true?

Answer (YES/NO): NO